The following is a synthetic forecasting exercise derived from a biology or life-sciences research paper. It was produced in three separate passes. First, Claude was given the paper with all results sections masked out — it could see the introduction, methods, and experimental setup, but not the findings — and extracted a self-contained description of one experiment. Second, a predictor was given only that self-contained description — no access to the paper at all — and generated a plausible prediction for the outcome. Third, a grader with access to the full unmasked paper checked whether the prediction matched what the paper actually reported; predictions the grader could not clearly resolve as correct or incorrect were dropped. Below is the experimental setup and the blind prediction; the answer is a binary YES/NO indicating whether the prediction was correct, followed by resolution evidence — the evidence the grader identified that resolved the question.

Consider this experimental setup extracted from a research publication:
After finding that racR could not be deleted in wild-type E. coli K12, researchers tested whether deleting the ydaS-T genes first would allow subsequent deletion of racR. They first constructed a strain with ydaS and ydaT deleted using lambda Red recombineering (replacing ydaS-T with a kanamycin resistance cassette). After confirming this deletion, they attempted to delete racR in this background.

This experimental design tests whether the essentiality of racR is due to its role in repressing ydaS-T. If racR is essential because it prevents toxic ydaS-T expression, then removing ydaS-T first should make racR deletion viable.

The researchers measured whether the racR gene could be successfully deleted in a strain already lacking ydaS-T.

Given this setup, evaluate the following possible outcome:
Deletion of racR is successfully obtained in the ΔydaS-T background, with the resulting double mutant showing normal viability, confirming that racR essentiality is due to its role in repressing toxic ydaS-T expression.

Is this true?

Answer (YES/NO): YES